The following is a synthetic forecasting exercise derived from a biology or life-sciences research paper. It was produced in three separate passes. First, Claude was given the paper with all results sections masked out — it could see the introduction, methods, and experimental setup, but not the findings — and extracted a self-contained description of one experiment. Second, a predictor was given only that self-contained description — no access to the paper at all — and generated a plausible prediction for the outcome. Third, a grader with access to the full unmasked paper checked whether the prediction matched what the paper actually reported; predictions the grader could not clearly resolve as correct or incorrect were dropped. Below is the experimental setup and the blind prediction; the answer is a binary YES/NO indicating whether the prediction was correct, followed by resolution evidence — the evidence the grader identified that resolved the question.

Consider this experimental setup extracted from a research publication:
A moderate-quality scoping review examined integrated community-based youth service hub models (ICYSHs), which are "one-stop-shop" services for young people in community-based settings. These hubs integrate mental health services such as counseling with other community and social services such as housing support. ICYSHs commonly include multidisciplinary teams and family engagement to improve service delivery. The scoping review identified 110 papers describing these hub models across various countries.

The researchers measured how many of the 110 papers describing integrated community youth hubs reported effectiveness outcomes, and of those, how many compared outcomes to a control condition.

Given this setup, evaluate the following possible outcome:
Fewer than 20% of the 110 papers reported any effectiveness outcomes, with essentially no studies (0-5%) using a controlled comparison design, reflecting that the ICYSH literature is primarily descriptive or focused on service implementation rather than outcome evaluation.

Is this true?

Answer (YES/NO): YES